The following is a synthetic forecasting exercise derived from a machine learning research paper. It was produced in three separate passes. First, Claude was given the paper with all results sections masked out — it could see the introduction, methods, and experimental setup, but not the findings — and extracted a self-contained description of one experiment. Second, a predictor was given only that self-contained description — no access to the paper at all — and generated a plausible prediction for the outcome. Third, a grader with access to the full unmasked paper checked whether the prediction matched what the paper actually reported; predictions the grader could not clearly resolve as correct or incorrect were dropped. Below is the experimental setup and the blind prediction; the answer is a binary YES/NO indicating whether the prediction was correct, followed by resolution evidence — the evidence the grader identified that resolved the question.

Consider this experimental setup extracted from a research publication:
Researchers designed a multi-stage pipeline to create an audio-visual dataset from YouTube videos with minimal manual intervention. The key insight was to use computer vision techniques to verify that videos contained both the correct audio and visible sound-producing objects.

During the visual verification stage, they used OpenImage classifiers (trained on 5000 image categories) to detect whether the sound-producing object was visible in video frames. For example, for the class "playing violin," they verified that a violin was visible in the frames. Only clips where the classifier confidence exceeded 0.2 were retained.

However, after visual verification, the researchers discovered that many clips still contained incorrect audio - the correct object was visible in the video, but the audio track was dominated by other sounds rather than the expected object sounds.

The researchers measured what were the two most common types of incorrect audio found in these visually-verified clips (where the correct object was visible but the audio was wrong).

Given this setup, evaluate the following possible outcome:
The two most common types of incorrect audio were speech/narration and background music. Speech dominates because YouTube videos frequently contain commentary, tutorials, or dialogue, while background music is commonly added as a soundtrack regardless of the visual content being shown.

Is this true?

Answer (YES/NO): YES